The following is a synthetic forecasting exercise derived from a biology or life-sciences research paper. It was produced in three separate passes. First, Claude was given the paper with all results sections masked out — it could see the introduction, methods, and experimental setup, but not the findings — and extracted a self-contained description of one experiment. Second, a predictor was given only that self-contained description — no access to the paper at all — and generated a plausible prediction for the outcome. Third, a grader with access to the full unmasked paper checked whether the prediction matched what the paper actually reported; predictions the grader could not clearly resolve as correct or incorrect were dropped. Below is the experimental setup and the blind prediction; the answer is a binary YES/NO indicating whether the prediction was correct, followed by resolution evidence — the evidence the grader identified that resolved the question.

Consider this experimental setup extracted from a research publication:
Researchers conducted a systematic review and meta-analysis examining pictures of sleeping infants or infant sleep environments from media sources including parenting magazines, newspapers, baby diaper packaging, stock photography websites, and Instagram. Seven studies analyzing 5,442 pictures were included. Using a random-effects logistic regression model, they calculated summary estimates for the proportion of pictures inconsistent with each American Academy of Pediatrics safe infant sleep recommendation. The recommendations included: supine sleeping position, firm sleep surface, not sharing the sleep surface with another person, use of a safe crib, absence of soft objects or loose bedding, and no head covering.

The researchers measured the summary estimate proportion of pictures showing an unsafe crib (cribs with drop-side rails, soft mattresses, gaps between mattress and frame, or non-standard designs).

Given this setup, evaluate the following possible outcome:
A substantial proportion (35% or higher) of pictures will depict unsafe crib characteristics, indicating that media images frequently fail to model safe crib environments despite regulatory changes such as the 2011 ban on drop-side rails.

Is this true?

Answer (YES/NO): NO